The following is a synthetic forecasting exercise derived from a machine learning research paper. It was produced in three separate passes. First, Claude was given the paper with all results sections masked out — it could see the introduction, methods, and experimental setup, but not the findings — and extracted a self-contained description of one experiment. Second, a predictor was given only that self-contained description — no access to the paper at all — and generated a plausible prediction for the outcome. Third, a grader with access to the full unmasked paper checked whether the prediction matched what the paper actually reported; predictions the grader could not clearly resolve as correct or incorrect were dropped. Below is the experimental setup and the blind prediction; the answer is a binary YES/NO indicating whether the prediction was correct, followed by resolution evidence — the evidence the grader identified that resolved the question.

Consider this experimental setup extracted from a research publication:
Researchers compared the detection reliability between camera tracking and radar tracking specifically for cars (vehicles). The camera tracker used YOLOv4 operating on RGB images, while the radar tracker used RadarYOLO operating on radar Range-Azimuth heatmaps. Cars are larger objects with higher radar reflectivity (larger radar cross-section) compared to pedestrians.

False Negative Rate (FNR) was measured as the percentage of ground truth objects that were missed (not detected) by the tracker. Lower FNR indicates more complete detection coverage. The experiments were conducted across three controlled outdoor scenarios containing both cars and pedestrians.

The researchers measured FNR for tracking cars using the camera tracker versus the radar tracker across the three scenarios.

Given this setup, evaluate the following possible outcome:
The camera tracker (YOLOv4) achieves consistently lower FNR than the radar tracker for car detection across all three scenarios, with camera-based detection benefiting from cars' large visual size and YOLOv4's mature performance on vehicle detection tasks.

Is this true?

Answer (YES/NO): YES